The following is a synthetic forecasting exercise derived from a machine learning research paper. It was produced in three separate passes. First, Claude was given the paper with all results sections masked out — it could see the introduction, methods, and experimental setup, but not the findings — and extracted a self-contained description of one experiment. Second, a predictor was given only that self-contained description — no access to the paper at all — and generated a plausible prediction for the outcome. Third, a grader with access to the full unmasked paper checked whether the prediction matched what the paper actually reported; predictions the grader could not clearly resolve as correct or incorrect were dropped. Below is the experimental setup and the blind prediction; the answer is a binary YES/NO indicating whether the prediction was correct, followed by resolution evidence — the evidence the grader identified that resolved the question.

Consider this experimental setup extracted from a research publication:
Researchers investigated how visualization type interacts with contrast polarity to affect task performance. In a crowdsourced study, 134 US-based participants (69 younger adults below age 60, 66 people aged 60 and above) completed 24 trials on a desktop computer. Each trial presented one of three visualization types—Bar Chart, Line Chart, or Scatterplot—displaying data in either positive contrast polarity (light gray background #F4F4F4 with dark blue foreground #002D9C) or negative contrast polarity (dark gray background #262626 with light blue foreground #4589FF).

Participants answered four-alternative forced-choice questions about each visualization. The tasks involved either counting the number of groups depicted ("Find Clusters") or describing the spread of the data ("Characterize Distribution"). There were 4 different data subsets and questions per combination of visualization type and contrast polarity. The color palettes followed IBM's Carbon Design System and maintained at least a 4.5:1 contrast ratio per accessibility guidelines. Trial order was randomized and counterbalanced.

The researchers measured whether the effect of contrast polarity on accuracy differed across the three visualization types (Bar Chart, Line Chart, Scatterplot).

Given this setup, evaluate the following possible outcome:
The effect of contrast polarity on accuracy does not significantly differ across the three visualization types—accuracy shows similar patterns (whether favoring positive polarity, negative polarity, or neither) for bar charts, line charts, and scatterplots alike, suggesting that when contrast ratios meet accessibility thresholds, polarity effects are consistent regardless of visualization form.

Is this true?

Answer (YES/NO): YES